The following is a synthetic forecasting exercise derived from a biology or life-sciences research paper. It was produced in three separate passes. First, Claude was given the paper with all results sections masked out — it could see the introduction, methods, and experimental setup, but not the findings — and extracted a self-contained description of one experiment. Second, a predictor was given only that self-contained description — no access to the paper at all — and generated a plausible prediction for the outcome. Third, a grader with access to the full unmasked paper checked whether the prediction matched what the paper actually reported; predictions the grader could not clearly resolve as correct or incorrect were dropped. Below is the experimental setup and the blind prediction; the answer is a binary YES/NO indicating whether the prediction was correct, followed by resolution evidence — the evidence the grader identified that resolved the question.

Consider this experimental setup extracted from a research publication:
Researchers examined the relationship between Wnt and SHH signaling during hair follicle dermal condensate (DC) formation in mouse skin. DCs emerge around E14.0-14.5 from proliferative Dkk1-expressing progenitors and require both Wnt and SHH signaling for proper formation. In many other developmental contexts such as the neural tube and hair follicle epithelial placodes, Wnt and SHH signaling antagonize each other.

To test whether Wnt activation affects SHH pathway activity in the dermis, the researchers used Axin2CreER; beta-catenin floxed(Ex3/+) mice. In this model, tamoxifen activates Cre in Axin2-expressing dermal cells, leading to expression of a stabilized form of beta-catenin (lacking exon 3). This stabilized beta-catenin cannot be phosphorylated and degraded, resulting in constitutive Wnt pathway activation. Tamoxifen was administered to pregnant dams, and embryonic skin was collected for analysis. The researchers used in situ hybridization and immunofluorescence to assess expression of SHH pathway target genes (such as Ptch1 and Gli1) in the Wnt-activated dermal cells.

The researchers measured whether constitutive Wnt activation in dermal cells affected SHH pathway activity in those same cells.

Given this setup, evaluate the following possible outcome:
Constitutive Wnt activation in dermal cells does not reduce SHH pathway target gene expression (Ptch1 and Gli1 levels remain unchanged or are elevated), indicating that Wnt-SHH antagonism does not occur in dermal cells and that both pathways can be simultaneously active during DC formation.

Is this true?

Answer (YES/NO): YES